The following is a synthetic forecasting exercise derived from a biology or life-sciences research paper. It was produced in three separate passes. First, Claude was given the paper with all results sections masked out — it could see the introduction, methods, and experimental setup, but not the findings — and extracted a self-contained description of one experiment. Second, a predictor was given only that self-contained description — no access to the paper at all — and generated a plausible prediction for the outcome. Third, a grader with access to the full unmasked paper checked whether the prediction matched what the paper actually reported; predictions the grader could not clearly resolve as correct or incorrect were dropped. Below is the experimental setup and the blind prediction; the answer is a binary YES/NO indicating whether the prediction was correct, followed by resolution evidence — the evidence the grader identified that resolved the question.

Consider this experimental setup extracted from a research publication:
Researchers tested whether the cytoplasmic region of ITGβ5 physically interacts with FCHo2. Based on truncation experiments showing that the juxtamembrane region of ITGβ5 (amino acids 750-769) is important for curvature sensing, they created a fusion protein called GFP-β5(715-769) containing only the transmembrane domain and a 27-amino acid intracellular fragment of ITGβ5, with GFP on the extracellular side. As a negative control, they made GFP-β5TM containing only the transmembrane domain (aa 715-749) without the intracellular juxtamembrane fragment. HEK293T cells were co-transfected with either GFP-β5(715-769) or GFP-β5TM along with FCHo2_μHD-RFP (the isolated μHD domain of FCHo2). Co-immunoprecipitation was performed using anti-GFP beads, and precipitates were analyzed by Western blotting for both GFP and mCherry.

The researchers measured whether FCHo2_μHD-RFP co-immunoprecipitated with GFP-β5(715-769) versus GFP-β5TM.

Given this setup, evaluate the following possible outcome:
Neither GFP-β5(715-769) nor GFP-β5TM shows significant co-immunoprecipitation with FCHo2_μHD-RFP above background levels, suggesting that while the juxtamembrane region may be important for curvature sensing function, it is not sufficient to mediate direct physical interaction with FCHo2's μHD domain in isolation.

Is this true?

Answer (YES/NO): NO